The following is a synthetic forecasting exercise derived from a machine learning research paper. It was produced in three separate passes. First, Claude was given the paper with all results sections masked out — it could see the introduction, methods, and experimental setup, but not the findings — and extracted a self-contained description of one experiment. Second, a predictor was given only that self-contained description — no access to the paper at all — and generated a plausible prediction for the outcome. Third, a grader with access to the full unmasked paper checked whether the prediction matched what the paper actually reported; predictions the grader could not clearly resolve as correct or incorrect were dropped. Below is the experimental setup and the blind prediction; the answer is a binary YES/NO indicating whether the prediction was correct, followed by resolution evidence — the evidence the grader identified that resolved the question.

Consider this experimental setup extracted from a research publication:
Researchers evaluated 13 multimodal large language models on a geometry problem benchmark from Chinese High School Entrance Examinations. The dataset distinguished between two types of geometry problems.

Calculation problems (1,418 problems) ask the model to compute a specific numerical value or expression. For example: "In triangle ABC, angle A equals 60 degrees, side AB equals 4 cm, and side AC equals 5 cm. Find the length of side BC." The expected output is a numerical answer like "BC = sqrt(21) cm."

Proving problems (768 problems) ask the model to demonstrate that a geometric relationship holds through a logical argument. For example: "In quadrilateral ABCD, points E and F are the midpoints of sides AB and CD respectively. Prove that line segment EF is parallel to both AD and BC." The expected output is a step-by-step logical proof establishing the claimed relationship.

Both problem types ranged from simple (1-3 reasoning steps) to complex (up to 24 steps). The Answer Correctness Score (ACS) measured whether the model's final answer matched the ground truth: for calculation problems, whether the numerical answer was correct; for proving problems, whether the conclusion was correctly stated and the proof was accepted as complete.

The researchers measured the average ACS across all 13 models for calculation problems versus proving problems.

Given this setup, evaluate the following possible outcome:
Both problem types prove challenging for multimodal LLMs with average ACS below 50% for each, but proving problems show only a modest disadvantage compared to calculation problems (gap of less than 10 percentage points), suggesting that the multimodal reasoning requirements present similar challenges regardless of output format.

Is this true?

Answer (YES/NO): NO